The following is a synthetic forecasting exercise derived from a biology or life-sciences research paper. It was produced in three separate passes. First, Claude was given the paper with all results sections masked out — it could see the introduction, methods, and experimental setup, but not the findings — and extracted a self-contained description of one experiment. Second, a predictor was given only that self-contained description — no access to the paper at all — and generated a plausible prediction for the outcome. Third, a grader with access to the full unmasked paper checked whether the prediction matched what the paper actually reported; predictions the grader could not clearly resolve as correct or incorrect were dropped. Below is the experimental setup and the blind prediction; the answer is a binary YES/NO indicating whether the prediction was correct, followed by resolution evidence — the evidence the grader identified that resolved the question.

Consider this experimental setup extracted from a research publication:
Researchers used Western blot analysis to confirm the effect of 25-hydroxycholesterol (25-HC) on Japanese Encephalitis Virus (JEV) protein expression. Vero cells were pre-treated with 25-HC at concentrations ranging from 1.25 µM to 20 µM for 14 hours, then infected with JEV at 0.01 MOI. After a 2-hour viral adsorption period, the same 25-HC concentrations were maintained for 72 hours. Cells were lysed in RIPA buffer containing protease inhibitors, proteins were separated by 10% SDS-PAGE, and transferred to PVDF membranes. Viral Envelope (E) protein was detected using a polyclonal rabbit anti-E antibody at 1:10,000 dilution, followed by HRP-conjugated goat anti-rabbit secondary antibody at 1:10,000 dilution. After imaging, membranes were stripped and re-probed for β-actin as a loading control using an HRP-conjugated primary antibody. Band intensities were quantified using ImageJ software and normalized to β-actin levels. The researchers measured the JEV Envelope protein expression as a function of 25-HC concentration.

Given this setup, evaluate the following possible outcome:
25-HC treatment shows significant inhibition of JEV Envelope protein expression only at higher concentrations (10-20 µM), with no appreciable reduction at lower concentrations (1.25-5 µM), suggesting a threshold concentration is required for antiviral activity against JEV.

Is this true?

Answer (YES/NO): NO